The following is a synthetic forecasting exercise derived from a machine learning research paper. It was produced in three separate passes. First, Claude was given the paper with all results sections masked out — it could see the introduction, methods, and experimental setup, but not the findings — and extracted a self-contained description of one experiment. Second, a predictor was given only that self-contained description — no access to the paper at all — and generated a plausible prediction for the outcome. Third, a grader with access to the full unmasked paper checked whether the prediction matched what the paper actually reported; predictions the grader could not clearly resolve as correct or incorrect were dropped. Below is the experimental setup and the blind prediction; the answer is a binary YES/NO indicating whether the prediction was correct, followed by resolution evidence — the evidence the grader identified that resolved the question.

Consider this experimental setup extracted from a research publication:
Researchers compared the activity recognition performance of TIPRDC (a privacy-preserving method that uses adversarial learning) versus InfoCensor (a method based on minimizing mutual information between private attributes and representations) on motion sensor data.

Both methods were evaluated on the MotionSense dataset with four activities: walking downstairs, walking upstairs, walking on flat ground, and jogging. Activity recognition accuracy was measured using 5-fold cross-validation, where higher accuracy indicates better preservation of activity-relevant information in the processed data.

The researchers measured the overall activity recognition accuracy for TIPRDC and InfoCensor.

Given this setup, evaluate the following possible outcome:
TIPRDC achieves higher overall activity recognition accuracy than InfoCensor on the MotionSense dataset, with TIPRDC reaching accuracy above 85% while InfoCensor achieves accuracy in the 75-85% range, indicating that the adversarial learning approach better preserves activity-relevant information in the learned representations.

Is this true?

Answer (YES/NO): NO